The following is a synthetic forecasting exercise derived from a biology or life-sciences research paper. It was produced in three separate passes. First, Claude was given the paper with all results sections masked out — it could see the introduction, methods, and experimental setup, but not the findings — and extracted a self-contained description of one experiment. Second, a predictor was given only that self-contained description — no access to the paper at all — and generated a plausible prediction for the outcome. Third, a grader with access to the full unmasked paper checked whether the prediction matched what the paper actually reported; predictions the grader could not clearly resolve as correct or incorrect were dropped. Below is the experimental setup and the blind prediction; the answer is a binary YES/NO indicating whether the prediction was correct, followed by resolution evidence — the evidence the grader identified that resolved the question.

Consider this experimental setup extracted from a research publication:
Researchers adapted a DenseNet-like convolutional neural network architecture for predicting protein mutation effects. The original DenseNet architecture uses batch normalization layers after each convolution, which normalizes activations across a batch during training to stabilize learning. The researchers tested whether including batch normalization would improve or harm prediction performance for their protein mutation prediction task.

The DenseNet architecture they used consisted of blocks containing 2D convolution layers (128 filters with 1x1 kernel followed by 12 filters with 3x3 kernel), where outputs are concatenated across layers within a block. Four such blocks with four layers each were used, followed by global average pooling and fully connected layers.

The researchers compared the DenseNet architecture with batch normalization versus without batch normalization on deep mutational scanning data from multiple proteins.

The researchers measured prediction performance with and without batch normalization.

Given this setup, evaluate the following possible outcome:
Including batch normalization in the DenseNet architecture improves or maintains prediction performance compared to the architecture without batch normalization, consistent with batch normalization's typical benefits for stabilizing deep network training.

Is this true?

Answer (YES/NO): NO